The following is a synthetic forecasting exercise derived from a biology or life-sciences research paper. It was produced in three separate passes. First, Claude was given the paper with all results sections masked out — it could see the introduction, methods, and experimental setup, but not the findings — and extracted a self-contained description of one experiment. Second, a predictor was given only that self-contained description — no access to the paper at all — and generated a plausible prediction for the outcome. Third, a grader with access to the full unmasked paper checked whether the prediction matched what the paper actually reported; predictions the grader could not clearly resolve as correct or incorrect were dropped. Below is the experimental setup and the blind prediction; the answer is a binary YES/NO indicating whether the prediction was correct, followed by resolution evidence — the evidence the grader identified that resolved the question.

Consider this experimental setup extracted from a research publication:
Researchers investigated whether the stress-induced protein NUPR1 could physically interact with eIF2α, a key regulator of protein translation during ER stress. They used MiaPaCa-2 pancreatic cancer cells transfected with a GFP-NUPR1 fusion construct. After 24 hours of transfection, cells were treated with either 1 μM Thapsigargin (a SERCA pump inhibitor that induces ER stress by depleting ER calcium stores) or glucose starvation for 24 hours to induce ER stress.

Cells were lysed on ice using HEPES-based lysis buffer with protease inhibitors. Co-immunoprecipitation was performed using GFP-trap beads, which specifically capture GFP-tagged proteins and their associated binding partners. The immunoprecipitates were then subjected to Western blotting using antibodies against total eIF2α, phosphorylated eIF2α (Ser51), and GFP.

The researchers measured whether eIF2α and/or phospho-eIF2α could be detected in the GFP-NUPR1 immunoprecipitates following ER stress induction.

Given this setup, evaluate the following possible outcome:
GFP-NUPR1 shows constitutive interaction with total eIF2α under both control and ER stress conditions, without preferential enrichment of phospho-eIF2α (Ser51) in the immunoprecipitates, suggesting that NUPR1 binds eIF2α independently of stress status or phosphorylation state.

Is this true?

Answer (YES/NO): NO